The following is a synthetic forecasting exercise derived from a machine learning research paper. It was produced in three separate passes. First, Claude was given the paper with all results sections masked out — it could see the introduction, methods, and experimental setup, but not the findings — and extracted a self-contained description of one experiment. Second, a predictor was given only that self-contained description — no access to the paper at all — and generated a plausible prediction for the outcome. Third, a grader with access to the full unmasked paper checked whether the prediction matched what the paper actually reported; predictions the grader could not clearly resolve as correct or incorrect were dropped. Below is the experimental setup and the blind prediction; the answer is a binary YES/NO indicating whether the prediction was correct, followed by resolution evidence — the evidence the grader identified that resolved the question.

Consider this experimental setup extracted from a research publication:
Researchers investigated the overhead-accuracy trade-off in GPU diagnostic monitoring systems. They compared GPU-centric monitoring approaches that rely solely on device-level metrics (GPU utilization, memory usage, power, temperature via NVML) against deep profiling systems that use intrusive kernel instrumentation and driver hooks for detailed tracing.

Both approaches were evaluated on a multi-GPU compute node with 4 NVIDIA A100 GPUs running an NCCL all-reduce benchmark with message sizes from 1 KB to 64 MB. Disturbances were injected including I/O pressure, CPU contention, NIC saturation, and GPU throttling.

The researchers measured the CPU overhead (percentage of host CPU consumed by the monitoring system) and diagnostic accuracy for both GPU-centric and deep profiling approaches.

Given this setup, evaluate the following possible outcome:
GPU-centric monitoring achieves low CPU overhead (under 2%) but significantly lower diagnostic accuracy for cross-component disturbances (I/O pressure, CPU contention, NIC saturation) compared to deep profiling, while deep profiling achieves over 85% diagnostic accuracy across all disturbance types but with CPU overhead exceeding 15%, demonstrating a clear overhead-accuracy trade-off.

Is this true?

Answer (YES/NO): NO